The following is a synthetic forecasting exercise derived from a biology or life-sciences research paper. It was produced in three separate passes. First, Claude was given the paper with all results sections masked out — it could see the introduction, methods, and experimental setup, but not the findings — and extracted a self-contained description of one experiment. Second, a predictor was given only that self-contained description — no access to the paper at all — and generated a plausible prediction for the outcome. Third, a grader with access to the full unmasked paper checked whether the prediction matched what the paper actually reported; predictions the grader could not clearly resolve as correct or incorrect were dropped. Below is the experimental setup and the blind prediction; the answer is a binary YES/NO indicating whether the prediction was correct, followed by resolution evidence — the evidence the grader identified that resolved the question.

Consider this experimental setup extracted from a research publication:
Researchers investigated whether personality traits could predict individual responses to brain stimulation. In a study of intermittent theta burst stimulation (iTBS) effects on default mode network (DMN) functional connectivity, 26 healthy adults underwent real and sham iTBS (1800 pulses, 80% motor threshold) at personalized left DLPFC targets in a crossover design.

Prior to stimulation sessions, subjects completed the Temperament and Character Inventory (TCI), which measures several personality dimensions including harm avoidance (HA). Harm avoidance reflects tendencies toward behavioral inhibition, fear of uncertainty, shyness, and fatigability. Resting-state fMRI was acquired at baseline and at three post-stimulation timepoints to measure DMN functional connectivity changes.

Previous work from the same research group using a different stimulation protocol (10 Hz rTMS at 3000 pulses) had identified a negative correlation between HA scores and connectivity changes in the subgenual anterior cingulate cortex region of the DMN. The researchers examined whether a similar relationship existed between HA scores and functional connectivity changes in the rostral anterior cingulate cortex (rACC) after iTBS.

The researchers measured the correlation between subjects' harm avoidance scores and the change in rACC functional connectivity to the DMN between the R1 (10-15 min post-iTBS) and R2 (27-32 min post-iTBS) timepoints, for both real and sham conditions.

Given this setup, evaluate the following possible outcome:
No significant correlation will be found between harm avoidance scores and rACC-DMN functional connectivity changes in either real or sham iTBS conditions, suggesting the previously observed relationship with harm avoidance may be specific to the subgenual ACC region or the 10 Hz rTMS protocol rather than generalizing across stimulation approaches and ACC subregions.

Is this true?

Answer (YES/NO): NO